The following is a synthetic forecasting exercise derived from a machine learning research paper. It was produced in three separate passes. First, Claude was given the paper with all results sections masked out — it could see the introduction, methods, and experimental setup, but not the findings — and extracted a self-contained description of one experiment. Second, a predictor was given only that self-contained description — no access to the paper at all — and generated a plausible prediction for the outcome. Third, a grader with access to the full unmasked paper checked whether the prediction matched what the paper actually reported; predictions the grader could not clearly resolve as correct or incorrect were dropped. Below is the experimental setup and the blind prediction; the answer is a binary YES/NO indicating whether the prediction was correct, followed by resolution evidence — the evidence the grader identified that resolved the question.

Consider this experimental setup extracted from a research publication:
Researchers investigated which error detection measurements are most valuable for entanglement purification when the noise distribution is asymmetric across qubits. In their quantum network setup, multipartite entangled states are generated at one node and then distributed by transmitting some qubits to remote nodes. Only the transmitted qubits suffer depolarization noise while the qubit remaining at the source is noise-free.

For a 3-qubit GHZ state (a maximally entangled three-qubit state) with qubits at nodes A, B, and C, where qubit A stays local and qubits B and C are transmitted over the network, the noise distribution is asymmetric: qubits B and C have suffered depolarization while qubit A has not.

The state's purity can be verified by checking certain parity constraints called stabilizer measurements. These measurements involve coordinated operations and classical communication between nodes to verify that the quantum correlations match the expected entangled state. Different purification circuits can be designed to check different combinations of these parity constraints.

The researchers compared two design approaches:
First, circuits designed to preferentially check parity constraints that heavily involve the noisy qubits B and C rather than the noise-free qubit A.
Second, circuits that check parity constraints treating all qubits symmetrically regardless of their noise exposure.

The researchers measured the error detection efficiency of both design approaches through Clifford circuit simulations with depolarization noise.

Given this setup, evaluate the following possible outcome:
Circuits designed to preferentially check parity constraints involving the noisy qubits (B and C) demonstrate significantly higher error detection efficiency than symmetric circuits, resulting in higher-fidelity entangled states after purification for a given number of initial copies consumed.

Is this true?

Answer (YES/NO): NO